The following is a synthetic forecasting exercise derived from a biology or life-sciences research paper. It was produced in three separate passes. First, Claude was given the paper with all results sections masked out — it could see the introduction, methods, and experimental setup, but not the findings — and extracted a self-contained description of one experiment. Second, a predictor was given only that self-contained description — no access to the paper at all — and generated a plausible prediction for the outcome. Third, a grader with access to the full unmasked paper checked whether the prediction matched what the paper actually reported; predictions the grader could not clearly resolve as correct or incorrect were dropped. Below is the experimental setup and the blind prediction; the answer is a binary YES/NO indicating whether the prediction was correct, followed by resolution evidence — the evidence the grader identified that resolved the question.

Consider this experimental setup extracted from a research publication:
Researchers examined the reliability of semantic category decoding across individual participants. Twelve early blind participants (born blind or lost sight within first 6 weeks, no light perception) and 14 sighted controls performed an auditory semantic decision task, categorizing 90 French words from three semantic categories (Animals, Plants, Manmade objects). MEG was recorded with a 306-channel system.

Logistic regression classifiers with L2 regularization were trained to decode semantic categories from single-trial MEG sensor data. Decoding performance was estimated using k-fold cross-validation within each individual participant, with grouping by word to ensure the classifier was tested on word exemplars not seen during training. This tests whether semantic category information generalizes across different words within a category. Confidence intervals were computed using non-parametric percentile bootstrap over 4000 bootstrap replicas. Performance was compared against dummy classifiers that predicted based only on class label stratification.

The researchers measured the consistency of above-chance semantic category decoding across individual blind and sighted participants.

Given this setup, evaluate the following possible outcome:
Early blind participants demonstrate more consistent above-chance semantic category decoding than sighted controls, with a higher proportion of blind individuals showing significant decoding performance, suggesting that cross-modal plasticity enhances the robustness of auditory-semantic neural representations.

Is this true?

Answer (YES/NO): NO